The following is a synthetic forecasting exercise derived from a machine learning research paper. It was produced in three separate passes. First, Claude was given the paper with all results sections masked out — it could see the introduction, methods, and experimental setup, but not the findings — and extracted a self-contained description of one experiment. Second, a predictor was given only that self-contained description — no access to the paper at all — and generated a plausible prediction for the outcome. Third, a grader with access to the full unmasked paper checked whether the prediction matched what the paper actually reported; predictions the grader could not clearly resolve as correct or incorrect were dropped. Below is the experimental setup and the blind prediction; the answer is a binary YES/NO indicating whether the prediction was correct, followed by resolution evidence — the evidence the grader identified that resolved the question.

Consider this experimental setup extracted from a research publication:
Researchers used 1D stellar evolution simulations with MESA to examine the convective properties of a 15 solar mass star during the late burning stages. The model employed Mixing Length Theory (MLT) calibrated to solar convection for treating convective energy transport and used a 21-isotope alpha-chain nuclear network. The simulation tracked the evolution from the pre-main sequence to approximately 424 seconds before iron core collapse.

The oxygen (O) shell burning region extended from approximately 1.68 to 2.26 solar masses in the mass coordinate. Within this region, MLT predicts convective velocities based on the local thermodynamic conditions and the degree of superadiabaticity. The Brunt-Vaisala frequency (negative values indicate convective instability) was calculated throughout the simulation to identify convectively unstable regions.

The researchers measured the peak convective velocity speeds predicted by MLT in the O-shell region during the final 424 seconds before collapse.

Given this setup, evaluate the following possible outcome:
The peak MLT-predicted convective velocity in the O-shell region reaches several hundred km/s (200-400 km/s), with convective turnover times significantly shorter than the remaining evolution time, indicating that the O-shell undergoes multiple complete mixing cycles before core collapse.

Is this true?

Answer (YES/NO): NO